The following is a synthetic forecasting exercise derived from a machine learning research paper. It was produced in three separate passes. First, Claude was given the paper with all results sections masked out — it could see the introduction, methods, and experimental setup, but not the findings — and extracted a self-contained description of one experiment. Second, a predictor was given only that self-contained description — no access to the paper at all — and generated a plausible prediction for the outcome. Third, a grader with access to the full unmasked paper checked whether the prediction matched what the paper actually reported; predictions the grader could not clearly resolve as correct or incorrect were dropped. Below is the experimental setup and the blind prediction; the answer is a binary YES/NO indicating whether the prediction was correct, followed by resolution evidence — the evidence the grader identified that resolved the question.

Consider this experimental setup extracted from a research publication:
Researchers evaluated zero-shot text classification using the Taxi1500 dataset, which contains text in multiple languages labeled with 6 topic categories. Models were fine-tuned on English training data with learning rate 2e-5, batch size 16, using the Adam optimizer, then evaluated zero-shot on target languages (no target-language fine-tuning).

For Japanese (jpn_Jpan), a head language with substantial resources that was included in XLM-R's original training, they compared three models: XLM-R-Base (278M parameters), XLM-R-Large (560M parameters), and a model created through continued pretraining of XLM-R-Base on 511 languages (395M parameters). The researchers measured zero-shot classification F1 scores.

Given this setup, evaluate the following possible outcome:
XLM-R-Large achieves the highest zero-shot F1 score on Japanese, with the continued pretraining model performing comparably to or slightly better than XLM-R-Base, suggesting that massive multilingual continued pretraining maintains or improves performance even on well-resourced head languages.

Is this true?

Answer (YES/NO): YES